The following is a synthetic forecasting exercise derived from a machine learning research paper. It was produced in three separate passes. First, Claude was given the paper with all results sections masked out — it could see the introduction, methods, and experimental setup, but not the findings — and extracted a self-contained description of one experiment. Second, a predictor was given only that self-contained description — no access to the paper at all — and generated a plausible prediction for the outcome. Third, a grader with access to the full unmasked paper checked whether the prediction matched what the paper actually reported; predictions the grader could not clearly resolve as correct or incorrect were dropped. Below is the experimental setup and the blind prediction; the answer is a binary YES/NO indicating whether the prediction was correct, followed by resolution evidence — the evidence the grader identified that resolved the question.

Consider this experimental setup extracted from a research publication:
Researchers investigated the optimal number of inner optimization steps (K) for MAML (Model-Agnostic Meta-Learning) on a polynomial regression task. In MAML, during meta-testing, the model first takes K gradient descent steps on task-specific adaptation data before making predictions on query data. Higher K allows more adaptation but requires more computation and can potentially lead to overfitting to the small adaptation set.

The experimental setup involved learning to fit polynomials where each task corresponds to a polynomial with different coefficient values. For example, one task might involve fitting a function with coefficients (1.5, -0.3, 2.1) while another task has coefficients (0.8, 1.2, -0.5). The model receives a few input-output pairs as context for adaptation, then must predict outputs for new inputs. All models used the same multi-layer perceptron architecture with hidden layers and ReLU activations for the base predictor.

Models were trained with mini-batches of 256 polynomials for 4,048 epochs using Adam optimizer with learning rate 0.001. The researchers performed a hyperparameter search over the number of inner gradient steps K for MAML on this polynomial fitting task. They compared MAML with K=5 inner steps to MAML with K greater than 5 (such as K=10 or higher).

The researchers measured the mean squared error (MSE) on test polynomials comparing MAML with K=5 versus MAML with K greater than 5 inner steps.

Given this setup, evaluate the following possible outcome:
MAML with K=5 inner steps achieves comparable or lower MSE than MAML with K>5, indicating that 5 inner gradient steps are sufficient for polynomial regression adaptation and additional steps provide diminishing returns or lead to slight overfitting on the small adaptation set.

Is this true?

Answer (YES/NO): YES